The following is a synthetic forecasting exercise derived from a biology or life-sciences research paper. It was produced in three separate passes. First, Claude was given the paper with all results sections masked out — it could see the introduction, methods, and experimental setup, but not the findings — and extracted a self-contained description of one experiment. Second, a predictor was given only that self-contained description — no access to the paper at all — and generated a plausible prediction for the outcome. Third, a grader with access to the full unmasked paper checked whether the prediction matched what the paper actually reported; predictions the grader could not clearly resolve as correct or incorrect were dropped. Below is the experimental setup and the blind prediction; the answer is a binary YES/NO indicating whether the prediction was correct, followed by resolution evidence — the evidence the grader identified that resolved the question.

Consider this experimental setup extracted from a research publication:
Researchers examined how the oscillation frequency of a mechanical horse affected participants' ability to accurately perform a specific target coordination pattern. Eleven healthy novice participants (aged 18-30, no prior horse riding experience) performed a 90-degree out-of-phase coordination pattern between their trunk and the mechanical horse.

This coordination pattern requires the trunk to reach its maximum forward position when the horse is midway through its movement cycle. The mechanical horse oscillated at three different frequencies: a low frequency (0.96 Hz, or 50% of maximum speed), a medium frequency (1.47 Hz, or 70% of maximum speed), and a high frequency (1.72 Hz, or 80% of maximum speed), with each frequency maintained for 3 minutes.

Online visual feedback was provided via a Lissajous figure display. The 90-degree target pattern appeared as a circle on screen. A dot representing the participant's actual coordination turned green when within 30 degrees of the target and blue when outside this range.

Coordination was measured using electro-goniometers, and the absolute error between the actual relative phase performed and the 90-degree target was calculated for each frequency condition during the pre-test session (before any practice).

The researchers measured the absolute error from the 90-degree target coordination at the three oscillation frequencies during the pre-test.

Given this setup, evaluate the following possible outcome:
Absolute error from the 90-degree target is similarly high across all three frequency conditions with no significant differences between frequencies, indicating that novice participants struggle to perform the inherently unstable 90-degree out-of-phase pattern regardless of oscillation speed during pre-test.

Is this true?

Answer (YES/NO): NO